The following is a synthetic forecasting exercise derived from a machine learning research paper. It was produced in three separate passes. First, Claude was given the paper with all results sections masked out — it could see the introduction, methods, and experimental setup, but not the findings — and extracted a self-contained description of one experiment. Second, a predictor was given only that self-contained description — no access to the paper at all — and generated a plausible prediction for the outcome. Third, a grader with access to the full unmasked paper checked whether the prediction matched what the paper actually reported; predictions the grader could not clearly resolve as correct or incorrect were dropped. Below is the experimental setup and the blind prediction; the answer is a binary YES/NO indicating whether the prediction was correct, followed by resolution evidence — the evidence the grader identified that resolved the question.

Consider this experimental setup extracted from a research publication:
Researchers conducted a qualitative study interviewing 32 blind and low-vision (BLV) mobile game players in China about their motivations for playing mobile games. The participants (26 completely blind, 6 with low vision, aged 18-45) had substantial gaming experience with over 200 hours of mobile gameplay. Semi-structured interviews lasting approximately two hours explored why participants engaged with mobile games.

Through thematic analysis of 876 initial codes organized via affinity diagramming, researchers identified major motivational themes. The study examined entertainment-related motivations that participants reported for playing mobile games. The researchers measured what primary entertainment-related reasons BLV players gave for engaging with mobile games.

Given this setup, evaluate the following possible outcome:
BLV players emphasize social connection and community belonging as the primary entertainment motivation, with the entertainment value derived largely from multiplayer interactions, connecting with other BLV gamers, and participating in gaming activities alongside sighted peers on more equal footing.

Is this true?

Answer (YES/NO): NO